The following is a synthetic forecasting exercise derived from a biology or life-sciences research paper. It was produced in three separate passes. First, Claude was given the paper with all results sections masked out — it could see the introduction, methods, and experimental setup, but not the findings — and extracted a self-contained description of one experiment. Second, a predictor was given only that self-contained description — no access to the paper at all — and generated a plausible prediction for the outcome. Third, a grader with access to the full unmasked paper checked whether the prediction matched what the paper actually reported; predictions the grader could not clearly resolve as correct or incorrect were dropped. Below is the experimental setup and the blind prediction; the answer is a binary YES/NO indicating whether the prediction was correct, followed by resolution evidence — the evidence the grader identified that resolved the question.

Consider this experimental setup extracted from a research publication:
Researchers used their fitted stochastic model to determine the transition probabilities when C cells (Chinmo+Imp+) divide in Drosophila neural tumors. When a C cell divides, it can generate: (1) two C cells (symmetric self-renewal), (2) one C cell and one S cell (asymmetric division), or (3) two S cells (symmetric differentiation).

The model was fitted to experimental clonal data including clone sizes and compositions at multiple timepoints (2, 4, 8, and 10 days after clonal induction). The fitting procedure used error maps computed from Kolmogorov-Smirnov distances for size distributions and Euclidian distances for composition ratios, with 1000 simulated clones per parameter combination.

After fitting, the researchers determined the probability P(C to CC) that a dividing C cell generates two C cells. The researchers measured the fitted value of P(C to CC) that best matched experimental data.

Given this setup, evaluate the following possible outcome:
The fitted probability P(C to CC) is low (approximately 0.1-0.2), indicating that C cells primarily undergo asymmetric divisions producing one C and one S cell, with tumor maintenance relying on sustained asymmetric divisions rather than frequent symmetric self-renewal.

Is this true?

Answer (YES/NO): NO